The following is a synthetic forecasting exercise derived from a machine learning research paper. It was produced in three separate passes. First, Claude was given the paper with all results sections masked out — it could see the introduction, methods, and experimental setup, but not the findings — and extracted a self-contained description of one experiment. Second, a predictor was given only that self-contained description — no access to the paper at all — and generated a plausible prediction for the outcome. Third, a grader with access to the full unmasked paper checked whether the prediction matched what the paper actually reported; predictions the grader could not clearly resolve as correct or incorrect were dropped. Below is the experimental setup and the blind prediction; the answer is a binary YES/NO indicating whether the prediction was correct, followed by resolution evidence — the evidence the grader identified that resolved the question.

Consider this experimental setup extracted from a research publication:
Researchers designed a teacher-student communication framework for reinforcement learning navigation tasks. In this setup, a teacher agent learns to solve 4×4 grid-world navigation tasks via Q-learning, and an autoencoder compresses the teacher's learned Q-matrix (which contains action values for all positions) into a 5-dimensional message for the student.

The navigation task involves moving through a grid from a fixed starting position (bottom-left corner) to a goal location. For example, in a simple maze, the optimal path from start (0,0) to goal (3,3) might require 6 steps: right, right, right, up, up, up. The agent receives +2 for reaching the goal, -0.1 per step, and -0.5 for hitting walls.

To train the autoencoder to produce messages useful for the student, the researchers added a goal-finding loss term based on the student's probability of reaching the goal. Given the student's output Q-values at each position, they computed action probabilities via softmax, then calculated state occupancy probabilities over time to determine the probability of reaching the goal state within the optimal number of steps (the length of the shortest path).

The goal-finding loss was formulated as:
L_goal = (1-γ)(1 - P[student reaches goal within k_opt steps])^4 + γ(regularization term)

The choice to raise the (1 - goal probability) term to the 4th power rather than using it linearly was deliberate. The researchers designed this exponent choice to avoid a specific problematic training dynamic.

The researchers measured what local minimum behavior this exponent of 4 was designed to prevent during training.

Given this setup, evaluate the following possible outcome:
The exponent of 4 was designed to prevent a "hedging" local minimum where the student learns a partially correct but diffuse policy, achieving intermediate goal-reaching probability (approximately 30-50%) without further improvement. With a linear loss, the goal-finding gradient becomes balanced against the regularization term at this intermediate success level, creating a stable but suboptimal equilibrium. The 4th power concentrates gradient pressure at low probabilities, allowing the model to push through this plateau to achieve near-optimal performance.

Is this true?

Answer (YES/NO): NO